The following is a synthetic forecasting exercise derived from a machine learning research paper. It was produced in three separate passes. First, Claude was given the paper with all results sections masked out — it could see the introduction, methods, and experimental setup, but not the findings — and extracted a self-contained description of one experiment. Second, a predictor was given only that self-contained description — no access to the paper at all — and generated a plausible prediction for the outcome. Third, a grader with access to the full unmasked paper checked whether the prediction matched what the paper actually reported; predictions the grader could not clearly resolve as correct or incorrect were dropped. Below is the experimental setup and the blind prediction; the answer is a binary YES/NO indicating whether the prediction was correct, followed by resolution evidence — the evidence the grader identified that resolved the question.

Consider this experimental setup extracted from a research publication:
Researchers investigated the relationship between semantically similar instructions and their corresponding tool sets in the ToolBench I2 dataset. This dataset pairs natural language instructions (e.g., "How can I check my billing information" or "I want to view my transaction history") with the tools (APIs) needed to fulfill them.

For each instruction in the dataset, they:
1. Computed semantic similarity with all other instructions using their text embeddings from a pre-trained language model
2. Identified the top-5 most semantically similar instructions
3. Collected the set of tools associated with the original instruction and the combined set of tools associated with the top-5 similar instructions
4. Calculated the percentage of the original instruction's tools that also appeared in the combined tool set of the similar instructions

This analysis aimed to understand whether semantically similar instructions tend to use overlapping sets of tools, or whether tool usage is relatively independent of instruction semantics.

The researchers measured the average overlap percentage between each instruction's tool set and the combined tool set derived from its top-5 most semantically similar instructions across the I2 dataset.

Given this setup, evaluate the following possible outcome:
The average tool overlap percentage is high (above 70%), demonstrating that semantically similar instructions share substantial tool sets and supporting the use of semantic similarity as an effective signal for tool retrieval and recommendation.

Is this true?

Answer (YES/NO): YES